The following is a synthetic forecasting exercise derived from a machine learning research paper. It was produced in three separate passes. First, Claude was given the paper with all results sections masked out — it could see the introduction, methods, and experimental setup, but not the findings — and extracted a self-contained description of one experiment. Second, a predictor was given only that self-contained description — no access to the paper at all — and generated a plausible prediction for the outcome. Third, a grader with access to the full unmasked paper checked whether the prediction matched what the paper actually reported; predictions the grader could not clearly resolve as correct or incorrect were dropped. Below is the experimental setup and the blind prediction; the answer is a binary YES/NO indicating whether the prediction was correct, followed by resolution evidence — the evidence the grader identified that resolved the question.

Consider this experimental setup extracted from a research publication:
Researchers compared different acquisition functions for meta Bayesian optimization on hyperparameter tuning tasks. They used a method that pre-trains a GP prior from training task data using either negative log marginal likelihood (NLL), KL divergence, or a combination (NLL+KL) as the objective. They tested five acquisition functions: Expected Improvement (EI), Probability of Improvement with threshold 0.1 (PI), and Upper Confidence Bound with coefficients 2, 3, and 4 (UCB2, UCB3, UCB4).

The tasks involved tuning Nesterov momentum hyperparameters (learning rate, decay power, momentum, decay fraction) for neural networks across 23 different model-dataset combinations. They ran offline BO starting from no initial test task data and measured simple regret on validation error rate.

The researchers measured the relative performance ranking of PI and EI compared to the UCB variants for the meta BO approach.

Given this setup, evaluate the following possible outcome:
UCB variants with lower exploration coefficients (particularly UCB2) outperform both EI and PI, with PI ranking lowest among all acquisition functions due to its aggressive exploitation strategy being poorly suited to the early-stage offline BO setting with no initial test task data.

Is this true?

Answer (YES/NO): NO